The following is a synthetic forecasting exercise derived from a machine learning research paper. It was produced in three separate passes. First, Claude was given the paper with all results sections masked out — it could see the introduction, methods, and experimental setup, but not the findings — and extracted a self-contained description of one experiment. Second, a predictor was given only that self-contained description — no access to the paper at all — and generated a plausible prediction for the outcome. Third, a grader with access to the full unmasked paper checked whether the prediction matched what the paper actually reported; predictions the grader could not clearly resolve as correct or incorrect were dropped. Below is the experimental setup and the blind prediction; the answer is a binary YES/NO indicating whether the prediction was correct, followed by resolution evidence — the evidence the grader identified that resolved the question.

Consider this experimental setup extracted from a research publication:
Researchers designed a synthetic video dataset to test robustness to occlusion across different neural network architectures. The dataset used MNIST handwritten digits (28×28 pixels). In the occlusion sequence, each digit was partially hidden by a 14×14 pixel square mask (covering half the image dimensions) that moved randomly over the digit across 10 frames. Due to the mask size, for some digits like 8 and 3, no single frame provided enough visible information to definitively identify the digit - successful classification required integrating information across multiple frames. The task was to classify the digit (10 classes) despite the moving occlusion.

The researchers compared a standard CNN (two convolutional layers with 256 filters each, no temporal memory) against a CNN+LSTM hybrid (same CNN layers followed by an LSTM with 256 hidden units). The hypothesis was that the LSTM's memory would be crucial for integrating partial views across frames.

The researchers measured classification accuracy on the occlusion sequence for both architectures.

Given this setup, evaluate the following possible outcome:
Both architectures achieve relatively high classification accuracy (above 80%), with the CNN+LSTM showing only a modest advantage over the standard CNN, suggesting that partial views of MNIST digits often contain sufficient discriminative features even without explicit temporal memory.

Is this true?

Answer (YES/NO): NO